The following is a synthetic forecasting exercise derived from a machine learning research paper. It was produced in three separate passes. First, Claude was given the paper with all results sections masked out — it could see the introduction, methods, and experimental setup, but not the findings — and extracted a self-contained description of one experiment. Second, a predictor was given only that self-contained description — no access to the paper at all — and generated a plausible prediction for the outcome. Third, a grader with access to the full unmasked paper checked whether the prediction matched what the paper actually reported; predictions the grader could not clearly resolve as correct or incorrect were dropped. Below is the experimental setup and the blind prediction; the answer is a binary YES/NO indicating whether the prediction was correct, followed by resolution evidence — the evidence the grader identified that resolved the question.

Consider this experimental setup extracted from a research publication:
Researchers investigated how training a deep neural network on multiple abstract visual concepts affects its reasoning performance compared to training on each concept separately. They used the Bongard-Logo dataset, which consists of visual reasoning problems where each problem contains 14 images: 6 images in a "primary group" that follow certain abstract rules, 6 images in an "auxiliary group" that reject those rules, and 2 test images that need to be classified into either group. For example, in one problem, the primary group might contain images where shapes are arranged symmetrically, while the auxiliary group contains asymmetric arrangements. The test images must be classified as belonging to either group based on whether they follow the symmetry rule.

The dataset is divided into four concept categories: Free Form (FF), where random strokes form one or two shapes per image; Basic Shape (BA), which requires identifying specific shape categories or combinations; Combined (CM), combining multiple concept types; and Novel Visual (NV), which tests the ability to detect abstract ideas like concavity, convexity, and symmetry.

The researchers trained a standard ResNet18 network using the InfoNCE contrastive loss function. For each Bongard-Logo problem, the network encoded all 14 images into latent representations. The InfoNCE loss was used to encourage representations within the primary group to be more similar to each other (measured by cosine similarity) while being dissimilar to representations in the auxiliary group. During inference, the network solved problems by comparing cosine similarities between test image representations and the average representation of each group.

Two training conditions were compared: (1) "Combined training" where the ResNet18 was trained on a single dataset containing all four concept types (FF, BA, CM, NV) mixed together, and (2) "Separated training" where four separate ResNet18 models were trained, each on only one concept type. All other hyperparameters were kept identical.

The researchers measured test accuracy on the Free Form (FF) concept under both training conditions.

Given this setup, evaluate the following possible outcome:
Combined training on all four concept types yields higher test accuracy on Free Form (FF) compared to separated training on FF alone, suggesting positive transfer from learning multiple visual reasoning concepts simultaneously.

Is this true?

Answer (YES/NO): NO